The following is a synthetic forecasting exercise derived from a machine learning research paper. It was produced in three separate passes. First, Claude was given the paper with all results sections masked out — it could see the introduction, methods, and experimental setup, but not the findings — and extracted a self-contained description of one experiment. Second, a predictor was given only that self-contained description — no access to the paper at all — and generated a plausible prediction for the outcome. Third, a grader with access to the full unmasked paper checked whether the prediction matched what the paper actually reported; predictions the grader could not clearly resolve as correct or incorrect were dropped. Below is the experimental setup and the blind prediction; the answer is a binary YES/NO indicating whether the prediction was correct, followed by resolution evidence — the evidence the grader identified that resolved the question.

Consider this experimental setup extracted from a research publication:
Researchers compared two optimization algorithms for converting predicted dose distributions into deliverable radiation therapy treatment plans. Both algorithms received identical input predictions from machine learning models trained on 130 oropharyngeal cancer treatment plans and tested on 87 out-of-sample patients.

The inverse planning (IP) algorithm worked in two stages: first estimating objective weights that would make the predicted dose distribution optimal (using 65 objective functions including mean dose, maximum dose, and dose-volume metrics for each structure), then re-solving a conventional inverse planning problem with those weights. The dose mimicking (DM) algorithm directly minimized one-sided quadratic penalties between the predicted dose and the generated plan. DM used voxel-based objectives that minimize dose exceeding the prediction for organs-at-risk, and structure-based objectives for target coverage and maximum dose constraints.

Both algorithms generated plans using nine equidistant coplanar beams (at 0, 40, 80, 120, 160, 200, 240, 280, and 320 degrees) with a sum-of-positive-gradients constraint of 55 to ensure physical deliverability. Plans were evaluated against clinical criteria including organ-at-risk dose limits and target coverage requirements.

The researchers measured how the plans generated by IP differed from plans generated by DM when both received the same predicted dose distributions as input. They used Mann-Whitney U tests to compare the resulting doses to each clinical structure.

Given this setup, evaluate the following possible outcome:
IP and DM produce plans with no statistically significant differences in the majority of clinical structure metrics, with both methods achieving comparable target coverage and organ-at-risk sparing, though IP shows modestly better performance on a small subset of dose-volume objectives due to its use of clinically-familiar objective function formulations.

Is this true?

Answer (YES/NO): NO